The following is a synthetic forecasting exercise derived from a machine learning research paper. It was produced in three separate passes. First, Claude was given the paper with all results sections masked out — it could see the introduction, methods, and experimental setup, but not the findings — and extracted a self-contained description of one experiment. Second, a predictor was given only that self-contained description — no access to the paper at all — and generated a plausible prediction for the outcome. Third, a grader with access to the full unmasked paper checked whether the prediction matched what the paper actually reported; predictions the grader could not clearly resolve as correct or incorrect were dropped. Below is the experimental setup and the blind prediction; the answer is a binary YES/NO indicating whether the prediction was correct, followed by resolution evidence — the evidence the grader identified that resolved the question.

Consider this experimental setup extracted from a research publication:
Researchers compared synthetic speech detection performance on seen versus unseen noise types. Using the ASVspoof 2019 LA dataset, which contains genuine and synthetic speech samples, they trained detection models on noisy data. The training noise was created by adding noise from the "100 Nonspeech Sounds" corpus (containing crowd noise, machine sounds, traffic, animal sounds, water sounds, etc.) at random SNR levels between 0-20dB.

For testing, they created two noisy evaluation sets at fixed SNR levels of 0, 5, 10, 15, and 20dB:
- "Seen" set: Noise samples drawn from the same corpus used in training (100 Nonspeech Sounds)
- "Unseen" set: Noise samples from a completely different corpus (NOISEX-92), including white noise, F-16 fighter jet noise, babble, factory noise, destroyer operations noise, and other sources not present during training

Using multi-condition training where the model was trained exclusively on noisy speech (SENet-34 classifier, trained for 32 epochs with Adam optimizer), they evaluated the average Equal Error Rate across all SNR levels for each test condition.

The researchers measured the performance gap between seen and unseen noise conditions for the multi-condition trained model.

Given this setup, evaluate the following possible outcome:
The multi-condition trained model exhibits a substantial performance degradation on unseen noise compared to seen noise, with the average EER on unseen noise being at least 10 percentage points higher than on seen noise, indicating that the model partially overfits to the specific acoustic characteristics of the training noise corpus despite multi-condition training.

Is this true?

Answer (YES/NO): NO